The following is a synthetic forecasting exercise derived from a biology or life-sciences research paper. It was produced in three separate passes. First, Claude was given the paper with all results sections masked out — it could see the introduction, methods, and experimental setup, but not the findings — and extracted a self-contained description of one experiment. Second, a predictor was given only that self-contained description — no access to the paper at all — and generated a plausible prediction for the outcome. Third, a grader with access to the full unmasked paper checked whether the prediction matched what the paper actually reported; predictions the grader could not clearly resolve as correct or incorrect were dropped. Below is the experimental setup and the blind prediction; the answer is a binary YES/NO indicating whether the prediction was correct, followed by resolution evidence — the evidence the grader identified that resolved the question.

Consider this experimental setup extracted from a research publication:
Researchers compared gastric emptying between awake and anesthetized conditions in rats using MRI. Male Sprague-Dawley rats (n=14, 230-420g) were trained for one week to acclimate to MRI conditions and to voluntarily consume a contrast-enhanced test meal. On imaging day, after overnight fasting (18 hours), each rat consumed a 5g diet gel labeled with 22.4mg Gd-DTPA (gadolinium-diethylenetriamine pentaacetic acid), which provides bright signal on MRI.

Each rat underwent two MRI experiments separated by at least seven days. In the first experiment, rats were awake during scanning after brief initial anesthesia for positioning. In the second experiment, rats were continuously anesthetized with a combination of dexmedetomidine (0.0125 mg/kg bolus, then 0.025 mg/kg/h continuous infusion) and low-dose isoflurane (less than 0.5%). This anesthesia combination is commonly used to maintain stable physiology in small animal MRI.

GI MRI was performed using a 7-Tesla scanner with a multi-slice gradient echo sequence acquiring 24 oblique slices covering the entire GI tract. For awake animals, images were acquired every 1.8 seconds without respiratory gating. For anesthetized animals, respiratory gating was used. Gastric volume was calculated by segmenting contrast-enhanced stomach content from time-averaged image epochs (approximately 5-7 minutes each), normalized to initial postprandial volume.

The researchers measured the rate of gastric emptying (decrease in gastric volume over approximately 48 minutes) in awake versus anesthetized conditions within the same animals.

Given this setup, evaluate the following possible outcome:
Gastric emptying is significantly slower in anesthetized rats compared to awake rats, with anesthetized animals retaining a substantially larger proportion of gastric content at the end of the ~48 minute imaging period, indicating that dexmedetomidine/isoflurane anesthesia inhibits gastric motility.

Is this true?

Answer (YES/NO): YES